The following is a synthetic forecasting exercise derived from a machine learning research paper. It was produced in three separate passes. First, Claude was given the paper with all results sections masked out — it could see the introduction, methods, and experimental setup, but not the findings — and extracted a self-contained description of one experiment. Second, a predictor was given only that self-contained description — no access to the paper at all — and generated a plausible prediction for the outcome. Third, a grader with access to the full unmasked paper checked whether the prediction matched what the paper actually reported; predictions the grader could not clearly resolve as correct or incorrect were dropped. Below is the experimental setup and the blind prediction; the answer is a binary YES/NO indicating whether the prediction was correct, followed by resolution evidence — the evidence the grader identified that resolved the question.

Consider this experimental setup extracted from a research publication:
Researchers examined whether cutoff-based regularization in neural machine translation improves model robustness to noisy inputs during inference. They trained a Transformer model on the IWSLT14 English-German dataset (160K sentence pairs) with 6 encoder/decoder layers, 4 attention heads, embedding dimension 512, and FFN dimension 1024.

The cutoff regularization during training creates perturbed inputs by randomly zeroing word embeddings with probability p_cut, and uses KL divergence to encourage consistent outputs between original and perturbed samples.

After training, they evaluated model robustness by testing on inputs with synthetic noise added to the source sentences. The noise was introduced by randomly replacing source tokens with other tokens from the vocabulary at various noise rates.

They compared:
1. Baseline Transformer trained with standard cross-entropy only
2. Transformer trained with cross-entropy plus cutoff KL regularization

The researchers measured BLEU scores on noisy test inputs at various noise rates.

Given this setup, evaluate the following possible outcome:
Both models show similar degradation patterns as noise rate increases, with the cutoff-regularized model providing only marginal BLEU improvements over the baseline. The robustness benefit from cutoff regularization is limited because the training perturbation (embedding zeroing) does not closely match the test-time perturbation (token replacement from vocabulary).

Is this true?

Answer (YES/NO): NO